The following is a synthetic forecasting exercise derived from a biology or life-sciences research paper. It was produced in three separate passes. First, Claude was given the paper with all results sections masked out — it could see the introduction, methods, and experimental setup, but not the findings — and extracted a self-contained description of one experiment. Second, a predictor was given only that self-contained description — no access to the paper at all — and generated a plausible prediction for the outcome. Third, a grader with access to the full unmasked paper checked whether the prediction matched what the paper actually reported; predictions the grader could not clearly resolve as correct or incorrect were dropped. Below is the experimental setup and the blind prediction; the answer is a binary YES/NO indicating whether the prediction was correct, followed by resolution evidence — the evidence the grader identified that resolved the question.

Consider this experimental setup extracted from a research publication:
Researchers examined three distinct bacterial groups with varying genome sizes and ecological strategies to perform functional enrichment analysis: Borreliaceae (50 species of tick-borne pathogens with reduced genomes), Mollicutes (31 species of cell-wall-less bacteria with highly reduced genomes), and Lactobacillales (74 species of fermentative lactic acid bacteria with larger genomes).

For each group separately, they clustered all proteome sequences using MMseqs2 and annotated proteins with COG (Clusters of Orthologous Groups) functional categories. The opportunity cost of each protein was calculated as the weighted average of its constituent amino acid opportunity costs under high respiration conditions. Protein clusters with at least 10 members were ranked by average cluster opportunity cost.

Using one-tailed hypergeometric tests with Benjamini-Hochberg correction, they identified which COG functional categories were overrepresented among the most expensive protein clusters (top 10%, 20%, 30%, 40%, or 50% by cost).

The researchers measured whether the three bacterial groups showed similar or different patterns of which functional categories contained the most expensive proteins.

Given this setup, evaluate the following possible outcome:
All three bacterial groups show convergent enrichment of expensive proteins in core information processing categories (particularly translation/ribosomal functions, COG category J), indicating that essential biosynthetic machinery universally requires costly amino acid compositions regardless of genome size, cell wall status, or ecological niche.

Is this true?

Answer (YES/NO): NO